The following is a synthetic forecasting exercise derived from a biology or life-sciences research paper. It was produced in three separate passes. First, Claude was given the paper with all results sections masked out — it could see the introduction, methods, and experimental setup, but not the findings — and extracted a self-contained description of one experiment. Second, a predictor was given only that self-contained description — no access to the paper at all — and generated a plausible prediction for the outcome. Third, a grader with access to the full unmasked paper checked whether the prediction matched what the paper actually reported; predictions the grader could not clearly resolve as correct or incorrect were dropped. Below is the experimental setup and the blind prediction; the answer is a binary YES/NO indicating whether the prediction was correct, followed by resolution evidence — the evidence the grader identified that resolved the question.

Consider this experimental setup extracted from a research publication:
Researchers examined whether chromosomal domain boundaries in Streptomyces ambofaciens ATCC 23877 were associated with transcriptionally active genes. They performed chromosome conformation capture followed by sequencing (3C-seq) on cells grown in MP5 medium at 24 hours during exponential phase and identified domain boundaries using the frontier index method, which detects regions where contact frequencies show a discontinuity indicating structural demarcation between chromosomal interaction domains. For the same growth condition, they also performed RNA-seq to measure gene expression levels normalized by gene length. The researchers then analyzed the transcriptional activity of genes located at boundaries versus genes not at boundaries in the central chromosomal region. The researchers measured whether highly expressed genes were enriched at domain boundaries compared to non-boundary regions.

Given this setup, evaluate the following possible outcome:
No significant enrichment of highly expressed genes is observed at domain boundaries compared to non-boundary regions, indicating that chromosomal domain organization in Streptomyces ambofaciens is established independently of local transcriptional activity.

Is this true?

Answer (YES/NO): NO